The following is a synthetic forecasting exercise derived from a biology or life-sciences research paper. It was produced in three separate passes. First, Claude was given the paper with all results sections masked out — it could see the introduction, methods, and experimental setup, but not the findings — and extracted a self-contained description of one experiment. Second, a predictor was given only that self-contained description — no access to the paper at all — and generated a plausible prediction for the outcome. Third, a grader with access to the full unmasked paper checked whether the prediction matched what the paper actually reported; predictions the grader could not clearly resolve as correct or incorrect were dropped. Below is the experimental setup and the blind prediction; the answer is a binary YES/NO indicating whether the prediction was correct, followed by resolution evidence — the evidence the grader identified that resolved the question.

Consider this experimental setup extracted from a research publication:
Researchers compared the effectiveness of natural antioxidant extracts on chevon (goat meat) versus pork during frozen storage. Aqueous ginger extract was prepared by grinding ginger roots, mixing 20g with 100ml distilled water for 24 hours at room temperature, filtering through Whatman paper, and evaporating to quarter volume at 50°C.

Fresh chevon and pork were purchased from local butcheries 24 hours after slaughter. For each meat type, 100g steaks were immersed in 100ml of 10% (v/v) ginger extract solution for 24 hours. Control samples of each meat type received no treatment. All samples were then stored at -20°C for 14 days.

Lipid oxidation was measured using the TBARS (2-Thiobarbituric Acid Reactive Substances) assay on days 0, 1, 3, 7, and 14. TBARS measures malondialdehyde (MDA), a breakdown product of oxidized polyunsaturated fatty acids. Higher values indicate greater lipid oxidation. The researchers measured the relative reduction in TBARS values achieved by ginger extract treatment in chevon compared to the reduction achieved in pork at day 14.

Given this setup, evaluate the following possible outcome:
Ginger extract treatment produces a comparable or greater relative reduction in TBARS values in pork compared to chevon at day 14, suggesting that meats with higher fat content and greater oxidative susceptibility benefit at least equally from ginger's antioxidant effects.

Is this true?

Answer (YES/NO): NO